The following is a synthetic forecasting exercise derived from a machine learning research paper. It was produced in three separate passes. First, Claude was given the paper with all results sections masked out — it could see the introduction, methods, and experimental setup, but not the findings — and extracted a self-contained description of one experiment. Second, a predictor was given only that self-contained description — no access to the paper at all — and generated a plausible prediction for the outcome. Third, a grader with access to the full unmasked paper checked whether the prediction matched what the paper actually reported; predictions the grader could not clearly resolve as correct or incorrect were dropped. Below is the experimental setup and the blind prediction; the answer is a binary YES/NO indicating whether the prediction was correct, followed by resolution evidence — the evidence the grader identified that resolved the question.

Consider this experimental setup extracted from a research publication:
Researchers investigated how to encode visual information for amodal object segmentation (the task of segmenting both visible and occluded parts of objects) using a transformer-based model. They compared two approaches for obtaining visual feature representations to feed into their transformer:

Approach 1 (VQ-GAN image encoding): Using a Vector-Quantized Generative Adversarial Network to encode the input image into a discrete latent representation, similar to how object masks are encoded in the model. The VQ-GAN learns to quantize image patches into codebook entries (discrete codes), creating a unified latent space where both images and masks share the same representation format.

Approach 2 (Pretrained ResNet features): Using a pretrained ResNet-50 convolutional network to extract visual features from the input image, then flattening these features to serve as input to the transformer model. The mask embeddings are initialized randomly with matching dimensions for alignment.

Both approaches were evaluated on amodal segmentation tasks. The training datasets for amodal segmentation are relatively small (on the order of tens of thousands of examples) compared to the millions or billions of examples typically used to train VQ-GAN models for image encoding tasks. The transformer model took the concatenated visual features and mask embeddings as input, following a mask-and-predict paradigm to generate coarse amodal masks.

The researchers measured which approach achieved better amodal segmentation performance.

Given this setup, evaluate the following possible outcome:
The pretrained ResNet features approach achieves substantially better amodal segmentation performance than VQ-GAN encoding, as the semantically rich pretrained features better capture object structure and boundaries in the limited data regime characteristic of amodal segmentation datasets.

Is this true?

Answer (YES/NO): YES